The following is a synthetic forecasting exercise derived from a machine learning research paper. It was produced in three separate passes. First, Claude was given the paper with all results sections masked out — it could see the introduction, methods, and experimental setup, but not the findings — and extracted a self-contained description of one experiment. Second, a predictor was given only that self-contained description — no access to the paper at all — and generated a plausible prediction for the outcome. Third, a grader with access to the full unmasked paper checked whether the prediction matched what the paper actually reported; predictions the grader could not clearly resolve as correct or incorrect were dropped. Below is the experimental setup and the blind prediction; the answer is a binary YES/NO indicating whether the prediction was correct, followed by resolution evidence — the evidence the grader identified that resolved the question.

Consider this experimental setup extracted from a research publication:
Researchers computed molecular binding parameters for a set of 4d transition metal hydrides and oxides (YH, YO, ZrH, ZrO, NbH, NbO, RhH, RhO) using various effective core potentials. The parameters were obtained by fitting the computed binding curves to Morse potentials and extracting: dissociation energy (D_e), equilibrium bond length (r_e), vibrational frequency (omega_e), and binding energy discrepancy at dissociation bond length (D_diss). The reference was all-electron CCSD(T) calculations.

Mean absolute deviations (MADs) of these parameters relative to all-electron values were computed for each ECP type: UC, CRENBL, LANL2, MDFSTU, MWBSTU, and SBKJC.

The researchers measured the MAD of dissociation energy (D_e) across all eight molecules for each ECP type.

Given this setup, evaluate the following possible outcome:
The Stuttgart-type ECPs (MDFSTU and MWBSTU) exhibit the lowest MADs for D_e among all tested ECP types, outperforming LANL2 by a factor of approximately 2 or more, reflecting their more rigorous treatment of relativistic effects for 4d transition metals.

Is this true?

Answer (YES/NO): NO